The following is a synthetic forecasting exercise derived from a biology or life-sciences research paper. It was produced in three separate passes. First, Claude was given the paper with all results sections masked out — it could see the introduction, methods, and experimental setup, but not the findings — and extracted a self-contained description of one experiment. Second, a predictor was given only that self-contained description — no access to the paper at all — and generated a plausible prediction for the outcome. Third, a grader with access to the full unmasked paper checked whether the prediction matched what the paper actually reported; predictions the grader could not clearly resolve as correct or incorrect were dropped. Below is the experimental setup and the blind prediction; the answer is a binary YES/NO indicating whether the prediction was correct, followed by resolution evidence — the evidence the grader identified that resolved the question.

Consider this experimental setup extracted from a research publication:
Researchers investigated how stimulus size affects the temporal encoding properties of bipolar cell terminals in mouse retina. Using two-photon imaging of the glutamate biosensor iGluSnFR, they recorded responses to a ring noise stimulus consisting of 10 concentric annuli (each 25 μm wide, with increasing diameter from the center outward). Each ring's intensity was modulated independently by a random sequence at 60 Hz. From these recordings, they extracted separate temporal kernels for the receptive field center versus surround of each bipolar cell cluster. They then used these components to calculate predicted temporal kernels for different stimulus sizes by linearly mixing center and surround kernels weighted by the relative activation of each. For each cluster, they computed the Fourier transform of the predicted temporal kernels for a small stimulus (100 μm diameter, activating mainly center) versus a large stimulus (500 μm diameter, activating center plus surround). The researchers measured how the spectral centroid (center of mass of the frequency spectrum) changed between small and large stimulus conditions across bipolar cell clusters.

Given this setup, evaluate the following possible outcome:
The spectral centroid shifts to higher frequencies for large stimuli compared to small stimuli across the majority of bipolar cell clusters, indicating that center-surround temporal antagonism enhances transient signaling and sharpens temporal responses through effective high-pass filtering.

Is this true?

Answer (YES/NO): YES